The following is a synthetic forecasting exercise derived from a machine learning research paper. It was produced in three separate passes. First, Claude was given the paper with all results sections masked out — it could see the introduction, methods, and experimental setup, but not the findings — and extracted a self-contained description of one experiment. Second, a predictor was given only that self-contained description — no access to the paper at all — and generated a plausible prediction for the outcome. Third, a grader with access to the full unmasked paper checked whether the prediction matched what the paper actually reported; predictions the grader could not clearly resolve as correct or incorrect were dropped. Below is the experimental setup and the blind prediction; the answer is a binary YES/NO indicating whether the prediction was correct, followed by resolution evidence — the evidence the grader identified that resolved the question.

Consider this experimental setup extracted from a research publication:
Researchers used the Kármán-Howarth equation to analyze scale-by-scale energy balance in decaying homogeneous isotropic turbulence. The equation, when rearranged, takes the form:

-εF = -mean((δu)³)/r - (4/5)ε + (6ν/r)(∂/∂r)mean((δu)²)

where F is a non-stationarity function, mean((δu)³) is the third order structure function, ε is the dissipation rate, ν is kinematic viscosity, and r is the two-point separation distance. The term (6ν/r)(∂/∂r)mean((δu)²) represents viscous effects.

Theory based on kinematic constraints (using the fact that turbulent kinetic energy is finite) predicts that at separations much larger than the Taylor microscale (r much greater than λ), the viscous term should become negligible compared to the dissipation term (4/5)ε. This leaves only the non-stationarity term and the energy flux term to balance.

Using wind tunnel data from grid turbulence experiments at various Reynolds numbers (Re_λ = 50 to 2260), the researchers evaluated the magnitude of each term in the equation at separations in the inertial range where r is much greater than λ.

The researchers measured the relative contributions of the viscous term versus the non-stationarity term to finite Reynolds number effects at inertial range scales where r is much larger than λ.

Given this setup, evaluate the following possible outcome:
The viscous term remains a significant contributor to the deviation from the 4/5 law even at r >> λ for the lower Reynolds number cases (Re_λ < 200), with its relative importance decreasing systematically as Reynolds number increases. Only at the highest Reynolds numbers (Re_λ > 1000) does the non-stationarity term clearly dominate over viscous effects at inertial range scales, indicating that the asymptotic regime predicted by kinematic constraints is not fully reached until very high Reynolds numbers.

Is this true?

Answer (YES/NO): NO